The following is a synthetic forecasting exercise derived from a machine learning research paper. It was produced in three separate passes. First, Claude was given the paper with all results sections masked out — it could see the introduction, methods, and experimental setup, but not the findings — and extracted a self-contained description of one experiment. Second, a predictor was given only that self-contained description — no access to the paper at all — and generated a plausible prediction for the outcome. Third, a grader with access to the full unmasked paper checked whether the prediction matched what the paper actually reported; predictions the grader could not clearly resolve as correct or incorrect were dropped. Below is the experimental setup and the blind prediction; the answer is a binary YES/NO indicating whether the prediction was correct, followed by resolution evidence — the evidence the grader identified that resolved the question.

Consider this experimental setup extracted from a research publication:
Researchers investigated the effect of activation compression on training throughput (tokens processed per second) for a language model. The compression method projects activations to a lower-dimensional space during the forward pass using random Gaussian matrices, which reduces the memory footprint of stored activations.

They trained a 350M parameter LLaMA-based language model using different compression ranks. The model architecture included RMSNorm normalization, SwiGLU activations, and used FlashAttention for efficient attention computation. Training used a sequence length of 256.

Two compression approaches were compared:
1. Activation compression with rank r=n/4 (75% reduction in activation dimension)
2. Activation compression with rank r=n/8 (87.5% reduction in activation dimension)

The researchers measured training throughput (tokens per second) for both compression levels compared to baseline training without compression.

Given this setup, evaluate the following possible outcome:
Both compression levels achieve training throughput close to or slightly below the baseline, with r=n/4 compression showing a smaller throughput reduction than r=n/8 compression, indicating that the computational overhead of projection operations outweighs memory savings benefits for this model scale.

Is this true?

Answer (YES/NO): NO